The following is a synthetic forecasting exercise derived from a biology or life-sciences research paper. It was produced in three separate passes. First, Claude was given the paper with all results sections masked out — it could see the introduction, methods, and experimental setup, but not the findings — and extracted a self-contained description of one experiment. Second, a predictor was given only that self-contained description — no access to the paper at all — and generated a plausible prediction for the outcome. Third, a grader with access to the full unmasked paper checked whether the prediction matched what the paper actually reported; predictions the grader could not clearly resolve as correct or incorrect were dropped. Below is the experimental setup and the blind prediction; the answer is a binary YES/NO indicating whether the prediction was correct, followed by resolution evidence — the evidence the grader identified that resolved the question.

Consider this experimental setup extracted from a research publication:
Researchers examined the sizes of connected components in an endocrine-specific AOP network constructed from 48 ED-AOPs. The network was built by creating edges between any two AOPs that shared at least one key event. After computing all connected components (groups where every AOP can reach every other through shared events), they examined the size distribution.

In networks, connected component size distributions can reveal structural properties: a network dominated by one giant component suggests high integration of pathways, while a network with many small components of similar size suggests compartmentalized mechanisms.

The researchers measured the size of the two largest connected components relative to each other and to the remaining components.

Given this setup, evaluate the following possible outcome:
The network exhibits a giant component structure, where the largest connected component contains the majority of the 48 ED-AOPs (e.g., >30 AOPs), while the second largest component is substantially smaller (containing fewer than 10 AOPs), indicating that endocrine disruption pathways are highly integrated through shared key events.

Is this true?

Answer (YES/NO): NO